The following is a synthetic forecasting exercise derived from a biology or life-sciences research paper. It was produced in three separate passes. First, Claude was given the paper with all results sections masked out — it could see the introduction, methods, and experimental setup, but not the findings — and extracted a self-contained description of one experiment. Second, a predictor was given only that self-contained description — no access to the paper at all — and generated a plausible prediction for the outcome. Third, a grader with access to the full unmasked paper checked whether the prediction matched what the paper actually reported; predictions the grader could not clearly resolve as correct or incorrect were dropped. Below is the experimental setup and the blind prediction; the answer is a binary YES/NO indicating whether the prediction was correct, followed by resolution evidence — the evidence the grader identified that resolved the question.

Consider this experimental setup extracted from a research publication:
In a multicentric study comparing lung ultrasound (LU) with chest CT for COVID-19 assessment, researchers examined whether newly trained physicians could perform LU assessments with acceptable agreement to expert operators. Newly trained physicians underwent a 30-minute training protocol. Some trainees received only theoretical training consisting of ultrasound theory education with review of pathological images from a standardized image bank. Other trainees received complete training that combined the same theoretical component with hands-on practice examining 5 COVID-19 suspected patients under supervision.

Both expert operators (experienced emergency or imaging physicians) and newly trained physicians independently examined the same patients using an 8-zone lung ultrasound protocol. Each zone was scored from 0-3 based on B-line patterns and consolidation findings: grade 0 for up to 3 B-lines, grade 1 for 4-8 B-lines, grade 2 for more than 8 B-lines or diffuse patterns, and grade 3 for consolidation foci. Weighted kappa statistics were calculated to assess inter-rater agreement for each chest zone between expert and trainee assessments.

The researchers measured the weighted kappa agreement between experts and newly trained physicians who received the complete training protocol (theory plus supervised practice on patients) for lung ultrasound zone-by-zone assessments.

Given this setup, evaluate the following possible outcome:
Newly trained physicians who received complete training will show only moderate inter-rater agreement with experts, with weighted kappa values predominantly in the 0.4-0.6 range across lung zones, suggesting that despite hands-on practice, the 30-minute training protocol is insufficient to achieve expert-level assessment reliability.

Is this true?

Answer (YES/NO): NO